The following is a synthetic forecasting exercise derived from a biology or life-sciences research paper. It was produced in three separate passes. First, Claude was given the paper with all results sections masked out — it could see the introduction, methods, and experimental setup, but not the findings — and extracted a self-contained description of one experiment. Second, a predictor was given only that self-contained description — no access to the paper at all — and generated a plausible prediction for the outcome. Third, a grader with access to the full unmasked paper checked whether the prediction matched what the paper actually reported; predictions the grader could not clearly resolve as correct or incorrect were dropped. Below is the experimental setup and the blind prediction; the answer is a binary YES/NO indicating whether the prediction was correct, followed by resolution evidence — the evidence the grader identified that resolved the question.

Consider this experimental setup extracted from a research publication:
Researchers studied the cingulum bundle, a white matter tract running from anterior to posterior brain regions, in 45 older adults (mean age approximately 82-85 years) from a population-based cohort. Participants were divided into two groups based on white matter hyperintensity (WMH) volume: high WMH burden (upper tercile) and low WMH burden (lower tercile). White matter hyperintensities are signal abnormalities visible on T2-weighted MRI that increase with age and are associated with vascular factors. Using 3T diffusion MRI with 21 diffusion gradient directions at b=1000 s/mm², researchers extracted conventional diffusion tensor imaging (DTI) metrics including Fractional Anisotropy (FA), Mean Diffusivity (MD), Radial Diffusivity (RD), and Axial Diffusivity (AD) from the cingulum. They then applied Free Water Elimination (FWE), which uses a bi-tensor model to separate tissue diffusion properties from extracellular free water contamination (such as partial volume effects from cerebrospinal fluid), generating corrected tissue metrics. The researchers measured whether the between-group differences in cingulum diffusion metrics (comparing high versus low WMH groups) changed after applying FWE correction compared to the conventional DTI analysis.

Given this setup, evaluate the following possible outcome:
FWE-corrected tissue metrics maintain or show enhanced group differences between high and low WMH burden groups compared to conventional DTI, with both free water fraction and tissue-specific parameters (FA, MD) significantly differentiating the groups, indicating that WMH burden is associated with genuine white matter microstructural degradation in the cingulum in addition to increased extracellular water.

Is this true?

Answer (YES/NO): NO